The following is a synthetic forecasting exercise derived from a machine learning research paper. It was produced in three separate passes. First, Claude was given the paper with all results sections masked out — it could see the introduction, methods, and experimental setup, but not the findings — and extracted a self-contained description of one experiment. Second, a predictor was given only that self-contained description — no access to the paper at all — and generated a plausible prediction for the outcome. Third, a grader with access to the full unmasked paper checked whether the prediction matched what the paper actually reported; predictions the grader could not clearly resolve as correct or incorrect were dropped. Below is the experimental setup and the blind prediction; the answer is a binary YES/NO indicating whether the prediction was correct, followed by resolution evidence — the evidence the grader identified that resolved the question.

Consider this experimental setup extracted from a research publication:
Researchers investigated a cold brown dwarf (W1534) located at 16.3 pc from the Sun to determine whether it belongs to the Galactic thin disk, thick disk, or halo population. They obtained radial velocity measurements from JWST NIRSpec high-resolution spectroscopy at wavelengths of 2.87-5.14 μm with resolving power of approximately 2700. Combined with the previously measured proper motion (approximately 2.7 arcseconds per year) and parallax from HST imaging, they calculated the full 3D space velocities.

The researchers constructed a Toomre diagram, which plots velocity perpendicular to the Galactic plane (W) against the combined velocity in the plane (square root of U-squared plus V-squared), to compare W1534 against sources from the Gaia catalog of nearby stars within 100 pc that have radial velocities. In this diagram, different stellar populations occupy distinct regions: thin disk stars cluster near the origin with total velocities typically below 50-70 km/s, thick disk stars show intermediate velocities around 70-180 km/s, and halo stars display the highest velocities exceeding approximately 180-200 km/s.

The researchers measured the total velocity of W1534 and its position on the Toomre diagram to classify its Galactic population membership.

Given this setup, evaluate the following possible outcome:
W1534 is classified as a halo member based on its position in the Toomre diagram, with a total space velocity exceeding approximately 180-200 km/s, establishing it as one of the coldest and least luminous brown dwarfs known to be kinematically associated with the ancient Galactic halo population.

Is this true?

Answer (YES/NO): YES